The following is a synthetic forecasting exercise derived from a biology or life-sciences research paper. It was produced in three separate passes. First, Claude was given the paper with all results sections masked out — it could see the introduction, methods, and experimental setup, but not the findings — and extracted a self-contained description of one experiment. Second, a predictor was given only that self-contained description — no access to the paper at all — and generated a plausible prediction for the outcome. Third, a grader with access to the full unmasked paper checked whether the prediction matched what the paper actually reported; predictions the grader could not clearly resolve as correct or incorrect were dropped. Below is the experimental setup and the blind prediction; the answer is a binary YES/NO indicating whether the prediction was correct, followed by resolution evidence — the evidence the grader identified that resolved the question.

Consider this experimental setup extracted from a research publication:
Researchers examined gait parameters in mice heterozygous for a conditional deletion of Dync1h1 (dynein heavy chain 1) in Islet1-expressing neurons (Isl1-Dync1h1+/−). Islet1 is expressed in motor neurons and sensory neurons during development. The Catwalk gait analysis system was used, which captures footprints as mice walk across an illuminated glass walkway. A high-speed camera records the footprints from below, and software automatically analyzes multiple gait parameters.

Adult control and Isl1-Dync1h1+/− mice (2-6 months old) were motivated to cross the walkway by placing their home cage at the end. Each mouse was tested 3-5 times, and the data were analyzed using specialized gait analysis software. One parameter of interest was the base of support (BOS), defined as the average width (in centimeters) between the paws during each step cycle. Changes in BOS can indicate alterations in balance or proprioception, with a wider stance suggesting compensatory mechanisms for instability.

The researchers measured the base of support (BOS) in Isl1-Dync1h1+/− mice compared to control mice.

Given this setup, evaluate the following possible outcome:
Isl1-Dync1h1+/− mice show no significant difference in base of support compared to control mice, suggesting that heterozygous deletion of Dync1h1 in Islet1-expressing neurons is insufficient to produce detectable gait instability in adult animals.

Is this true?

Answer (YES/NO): NO